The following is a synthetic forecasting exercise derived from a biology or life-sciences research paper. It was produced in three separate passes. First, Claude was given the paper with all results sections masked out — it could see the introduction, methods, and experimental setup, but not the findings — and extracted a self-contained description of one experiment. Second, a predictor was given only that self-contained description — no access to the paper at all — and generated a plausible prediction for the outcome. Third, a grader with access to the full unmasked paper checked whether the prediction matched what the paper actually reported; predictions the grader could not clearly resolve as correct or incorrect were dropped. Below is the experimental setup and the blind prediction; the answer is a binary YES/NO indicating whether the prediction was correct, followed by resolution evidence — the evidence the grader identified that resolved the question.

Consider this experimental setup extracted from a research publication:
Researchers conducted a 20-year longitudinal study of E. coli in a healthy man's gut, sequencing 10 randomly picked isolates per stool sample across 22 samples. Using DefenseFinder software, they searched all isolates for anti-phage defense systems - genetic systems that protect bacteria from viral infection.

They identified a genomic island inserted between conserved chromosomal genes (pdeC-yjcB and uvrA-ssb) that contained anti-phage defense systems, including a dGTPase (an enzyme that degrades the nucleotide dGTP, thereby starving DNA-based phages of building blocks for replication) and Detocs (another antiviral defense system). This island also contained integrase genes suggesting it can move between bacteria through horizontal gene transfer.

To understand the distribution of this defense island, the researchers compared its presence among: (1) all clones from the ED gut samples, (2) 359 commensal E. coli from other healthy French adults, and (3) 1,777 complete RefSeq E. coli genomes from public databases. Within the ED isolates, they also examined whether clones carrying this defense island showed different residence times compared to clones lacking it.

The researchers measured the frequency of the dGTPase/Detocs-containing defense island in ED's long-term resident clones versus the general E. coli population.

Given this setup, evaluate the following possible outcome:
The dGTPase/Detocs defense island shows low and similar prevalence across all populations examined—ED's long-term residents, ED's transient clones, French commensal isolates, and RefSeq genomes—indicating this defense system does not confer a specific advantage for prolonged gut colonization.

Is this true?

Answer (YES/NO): NO